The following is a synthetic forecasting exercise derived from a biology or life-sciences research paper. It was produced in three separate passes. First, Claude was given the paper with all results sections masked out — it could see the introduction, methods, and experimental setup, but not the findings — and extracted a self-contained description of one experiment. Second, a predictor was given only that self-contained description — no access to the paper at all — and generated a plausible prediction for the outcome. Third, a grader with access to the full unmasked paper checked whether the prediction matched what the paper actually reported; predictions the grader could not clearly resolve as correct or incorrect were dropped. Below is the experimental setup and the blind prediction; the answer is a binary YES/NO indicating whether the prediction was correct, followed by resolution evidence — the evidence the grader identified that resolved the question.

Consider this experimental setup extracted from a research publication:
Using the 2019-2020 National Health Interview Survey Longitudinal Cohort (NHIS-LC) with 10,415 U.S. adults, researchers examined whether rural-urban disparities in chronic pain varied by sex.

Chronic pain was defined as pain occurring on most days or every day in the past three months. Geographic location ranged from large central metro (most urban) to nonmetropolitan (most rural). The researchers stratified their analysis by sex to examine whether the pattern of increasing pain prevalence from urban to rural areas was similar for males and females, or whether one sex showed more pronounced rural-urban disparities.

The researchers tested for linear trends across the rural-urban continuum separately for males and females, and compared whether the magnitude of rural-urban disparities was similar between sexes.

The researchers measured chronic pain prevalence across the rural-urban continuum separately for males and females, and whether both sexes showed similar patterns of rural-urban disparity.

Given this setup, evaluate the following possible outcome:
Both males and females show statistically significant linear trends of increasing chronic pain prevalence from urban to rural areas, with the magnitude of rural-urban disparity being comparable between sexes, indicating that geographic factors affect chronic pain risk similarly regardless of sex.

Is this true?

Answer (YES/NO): NO